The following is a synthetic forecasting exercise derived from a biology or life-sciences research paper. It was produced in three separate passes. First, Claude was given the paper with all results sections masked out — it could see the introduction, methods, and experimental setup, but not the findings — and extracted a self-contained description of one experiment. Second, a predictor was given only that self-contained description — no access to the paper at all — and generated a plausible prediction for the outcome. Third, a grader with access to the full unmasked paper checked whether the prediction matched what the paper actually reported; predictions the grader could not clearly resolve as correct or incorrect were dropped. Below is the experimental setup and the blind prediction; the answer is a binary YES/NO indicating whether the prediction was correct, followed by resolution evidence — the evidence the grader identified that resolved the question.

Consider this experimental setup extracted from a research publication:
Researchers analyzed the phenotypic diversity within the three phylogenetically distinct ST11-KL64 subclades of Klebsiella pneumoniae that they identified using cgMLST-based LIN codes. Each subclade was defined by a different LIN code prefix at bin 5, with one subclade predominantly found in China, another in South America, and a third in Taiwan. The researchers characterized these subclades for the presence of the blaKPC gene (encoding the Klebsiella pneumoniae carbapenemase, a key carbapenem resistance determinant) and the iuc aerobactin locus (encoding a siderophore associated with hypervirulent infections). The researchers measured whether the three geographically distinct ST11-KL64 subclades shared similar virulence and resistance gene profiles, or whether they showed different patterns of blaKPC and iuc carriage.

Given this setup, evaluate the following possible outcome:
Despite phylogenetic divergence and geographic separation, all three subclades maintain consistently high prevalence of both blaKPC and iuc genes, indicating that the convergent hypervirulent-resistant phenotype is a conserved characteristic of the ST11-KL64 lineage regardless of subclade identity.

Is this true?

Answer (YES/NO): NO